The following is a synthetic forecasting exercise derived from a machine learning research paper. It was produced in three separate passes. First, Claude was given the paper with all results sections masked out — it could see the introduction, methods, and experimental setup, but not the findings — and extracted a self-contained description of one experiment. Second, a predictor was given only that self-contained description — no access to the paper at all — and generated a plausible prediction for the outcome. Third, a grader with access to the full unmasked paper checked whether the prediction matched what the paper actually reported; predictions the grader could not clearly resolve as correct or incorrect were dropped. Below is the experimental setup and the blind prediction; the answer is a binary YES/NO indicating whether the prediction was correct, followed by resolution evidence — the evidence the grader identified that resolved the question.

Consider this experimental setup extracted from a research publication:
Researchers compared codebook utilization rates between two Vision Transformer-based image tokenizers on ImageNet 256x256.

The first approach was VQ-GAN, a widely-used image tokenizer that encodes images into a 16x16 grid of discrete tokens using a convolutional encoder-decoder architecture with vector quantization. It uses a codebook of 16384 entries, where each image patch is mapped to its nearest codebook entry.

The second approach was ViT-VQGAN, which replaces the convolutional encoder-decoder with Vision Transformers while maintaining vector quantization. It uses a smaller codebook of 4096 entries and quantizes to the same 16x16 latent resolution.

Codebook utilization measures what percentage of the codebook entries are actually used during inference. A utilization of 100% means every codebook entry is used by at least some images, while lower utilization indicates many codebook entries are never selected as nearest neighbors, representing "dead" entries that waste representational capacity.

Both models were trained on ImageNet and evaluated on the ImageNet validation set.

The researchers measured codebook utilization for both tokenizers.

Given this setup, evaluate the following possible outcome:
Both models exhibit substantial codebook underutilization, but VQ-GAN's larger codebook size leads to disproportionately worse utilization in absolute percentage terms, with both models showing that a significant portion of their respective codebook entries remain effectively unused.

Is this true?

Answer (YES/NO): NO